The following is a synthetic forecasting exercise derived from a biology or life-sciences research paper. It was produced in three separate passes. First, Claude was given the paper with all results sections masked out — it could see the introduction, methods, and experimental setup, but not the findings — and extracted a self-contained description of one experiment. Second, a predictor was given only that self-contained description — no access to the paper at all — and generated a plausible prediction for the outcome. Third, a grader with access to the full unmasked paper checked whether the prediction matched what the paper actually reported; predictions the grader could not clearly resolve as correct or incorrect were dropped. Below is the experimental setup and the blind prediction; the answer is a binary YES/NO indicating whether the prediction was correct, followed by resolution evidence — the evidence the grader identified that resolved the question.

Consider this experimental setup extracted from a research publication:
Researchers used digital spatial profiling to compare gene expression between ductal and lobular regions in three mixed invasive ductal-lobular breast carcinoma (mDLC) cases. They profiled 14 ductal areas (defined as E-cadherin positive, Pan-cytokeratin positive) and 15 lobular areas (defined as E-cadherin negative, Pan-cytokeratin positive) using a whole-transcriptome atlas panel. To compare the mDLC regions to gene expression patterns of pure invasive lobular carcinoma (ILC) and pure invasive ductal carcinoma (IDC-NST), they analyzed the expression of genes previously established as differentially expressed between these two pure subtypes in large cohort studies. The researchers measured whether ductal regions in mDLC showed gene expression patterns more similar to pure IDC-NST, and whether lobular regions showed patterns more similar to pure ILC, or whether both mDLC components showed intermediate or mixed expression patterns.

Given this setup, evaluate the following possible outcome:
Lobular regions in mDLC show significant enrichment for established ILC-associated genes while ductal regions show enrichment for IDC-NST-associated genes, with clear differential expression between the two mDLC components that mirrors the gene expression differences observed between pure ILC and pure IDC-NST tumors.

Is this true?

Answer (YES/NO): YES